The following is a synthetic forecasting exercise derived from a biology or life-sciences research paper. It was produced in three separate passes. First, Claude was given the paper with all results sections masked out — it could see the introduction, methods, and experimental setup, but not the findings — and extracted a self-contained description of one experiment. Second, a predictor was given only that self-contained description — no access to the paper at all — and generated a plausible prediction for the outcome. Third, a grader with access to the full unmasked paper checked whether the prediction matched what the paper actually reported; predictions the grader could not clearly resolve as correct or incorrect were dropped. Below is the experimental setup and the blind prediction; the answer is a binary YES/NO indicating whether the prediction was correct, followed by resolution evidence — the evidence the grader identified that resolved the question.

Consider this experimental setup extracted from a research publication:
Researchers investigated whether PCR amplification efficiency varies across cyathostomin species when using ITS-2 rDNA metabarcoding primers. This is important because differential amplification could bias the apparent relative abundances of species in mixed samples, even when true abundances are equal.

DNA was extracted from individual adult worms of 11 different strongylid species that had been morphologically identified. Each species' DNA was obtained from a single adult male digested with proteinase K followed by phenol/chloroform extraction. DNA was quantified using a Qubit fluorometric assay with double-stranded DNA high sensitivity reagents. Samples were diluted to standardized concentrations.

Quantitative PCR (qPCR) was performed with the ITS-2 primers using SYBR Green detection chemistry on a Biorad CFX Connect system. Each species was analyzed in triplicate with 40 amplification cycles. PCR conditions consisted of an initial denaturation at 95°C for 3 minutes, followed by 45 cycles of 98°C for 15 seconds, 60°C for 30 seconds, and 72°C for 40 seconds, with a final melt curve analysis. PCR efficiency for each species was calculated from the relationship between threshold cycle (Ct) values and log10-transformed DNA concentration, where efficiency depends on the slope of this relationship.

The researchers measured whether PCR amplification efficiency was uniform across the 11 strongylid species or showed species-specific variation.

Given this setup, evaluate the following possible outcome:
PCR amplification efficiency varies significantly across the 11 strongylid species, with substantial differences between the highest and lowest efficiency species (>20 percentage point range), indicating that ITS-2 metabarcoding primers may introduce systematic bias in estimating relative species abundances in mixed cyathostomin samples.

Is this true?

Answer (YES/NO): YES